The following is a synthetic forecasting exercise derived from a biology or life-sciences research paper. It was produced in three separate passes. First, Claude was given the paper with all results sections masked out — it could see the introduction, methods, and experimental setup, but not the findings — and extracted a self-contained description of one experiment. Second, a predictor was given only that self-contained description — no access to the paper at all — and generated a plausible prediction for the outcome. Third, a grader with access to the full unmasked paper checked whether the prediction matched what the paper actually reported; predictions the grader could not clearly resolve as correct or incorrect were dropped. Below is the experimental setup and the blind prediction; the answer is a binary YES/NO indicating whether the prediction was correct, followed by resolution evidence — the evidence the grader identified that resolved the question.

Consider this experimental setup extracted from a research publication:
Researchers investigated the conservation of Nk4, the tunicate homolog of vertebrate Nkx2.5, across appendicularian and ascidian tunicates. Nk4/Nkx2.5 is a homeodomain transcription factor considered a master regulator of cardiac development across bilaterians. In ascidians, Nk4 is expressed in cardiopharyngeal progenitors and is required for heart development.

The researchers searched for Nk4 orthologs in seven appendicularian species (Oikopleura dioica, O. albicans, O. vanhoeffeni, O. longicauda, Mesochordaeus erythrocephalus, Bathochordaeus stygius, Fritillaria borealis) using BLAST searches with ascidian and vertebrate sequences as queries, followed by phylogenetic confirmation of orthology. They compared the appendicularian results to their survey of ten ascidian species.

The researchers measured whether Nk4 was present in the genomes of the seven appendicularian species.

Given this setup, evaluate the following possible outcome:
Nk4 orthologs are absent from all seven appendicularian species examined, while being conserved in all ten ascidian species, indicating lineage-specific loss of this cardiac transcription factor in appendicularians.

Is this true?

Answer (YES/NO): NO